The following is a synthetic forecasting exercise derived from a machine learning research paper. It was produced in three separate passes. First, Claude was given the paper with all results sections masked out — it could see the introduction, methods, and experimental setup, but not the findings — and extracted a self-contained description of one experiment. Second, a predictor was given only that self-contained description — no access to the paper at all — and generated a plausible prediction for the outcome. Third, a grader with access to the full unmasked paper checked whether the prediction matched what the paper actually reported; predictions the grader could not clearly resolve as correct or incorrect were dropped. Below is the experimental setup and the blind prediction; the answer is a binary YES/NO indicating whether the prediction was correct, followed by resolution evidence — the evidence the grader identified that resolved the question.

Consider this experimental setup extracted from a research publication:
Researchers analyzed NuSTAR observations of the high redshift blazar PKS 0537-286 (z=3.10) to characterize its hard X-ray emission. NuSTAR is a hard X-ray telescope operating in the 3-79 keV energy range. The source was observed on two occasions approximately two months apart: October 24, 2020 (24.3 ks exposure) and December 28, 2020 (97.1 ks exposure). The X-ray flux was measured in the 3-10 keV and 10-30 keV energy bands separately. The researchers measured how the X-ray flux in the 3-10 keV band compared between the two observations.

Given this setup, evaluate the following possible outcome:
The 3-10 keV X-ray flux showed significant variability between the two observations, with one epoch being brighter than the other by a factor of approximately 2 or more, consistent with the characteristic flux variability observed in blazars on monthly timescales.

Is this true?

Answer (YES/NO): YES